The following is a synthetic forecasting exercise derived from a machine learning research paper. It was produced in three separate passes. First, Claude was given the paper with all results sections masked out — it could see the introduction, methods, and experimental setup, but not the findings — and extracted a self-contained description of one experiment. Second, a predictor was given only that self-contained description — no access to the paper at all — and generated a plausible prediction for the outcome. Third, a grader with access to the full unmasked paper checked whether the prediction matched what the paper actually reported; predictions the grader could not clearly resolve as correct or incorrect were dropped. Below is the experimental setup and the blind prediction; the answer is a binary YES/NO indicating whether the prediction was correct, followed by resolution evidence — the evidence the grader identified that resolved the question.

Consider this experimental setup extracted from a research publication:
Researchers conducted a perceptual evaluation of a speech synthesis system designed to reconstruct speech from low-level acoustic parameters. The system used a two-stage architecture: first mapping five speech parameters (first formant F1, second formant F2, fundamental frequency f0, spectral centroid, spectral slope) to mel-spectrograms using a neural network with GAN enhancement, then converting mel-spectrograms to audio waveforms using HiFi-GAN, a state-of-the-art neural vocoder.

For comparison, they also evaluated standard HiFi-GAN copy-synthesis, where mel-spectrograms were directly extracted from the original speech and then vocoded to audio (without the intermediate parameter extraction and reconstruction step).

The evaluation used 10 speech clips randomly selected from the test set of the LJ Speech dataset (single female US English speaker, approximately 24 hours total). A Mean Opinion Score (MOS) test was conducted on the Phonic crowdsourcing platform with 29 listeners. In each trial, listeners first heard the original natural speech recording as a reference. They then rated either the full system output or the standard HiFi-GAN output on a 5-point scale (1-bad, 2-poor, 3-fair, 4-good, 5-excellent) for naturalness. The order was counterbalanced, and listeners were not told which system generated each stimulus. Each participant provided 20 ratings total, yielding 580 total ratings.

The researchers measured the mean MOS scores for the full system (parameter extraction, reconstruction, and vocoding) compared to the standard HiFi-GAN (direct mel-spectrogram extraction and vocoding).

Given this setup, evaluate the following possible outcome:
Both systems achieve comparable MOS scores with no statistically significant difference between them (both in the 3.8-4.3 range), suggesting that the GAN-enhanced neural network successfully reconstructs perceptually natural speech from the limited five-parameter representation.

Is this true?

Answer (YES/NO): NO